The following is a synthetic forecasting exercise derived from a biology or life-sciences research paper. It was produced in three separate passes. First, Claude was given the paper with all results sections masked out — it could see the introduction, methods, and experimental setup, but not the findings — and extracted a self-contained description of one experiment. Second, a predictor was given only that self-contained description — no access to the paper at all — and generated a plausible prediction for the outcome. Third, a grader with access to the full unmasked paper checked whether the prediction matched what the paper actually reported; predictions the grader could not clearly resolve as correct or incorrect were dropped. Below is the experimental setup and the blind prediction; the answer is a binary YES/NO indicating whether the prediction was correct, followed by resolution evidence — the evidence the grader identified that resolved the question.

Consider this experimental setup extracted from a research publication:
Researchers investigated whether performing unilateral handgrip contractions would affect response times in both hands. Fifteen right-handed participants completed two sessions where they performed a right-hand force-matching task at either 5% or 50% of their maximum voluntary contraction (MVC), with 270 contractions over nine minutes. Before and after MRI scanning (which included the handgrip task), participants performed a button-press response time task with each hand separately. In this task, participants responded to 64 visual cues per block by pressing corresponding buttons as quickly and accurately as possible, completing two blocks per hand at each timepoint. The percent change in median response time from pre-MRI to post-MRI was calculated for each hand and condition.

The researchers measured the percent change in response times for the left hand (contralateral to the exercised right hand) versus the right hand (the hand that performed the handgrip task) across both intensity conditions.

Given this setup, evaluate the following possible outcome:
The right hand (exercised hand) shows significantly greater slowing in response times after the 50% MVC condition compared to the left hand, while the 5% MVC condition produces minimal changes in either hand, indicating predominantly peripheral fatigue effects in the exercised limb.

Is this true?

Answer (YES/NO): NO